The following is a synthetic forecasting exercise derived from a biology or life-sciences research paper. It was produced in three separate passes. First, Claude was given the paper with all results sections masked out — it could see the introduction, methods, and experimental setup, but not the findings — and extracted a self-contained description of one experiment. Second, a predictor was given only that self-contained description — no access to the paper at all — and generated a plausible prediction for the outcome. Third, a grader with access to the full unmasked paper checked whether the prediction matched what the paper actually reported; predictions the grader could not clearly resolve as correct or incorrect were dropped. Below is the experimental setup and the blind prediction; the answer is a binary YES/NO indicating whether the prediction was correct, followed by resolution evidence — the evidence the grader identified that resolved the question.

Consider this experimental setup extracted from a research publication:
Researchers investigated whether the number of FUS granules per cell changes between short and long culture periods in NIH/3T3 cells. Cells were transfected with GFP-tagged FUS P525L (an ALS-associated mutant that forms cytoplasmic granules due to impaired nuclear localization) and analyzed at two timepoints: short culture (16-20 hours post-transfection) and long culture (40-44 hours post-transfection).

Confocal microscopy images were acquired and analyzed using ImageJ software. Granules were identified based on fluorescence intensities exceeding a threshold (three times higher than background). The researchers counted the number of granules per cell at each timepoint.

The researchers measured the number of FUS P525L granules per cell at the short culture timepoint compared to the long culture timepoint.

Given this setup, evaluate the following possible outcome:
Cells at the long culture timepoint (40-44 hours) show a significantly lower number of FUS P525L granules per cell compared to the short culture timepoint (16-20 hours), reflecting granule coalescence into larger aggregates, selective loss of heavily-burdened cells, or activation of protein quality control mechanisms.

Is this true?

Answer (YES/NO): YES